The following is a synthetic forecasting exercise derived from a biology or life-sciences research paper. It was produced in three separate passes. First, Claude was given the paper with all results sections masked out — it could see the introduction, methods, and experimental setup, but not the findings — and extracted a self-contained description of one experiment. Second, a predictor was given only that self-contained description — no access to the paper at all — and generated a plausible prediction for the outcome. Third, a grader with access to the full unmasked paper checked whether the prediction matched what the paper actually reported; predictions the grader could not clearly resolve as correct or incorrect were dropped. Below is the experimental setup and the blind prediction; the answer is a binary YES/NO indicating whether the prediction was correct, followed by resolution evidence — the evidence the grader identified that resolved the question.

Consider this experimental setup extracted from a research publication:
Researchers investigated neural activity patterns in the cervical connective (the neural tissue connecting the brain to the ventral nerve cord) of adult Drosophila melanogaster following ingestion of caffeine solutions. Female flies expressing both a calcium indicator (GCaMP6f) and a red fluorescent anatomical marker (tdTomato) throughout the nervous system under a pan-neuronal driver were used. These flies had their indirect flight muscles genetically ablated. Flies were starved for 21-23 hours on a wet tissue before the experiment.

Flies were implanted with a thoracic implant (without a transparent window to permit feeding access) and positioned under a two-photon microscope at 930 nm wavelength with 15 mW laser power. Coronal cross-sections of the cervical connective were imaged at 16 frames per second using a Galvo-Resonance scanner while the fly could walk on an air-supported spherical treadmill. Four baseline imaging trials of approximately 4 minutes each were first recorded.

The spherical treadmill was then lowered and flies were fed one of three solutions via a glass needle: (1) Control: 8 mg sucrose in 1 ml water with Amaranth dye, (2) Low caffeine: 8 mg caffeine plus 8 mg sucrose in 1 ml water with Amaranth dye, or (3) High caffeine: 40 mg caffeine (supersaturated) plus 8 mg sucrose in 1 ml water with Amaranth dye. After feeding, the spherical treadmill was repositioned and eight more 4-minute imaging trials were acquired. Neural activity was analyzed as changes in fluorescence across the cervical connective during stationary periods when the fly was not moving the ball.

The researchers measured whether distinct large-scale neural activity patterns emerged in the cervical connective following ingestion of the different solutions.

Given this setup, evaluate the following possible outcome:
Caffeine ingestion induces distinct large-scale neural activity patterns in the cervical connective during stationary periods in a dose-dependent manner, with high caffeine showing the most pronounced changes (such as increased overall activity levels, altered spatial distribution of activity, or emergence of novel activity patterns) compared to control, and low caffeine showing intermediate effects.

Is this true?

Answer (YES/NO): NO